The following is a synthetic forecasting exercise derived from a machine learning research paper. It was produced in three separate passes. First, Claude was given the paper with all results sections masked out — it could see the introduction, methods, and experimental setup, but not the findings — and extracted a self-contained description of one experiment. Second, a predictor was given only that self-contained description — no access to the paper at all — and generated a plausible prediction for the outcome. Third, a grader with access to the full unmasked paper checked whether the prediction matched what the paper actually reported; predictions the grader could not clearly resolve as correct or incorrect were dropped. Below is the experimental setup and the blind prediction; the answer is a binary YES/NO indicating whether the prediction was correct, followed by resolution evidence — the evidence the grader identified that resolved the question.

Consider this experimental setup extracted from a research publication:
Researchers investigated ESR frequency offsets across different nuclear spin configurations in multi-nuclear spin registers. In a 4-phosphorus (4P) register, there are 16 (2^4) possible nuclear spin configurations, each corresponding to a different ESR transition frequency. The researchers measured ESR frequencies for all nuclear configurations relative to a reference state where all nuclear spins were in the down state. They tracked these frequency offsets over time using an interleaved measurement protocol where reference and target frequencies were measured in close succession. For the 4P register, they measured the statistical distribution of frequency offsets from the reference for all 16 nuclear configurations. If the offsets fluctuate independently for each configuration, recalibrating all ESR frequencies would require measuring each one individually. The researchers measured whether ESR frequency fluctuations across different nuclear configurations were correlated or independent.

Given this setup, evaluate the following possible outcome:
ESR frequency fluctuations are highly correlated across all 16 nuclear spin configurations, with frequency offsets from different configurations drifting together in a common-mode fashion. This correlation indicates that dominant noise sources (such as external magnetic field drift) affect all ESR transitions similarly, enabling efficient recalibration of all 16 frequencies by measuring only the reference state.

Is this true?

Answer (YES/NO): YES